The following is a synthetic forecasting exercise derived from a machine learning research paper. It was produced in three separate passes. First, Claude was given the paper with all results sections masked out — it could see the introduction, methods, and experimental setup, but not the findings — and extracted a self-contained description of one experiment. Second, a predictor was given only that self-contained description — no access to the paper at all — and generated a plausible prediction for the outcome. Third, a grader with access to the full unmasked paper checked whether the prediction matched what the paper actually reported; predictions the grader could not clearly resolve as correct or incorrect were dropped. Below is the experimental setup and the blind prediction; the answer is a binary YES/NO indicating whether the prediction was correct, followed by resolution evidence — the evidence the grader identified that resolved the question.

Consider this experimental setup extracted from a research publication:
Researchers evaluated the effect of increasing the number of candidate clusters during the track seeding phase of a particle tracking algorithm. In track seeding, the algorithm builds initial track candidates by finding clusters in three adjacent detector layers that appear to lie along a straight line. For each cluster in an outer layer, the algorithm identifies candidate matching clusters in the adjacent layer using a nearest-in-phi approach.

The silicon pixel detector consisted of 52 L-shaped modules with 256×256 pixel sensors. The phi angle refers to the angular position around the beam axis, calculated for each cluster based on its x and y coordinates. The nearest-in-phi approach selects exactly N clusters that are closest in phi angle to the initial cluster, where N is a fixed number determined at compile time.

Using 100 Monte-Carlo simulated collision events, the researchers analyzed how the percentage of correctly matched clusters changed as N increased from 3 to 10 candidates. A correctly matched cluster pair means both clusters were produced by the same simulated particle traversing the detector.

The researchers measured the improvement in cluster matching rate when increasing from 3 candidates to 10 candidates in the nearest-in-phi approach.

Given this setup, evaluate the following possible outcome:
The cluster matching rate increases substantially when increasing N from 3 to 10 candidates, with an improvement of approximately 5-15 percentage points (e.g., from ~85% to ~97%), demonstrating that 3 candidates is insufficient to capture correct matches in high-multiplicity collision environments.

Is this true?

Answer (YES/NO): NO